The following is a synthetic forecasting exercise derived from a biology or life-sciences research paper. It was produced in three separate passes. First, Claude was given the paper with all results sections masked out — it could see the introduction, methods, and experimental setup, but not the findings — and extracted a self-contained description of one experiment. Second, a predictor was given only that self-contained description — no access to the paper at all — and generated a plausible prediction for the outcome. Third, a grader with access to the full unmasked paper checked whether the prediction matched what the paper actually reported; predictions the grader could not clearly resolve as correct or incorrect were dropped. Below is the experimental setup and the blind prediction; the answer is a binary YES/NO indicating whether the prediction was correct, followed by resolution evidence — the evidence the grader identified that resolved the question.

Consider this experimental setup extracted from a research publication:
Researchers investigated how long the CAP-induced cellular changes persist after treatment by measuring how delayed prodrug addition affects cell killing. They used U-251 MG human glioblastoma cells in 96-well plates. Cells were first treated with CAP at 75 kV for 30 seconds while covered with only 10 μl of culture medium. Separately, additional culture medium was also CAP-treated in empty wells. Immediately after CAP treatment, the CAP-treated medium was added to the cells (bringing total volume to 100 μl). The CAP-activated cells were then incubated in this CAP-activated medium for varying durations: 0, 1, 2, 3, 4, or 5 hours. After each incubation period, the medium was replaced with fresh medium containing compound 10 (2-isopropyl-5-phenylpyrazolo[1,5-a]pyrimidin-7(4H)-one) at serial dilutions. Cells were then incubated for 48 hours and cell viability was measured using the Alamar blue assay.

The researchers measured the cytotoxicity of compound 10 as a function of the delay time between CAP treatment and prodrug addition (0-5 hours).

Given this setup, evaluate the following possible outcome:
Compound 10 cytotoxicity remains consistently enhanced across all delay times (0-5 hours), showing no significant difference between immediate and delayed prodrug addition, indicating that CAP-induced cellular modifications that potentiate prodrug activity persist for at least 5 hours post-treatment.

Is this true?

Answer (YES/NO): NO